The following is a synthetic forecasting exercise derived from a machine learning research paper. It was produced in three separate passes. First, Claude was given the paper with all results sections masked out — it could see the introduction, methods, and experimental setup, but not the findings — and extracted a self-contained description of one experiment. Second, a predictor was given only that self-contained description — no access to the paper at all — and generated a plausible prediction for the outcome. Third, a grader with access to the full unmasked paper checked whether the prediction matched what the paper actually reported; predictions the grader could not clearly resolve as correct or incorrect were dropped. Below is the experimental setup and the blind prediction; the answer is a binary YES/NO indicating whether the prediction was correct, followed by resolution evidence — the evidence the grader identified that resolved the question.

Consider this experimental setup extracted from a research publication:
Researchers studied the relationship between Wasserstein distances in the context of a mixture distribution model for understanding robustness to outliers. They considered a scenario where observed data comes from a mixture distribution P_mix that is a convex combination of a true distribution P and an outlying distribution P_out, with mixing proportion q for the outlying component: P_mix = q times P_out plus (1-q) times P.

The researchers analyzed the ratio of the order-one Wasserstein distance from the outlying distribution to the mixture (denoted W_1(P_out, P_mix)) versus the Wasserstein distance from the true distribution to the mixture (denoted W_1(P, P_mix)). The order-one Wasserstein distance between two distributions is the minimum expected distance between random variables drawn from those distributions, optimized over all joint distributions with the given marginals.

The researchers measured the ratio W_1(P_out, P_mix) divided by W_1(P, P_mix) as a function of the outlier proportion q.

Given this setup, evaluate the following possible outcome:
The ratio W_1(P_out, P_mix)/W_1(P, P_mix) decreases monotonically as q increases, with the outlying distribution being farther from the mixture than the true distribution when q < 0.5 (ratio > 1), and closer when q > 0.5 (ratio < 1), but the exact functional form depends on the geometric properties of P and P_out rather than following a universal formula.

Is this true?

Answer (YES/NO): NO